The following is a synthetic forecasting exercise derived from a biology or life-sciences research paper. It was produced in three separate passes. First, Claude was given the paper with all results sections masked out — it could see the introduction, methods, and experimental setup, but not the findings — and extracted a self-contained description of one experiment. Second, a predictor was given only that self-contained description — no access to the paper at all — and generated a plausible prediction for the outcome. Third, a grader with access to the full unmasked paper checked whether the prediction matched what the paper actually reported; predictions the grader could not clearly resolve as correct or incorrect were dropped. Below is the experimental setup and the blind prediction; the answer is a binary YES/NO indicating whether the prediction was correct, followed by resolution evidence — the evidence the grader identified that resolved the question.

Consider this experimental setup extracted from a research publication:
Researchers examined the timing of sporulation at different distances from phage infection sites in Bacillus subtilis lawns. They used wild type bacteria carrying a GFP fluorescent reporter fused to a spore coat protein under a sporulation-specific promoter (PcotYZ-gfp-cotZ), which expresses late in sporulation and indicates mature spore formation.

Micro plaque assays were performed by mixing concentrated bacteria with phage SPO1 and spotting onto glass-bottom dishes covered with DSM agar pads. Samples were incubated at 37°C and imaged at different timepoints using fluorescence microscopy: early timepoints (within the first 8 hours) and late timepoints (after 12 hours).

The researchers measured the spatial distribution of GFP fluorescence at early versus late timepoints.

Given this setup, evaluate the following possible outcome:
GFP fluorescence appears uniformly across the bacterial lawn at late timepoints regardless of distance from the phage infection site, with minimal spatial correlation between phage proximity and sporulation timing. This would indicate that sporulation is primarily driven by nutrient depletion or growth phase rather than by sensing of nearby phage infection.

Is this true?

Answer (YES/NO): NO